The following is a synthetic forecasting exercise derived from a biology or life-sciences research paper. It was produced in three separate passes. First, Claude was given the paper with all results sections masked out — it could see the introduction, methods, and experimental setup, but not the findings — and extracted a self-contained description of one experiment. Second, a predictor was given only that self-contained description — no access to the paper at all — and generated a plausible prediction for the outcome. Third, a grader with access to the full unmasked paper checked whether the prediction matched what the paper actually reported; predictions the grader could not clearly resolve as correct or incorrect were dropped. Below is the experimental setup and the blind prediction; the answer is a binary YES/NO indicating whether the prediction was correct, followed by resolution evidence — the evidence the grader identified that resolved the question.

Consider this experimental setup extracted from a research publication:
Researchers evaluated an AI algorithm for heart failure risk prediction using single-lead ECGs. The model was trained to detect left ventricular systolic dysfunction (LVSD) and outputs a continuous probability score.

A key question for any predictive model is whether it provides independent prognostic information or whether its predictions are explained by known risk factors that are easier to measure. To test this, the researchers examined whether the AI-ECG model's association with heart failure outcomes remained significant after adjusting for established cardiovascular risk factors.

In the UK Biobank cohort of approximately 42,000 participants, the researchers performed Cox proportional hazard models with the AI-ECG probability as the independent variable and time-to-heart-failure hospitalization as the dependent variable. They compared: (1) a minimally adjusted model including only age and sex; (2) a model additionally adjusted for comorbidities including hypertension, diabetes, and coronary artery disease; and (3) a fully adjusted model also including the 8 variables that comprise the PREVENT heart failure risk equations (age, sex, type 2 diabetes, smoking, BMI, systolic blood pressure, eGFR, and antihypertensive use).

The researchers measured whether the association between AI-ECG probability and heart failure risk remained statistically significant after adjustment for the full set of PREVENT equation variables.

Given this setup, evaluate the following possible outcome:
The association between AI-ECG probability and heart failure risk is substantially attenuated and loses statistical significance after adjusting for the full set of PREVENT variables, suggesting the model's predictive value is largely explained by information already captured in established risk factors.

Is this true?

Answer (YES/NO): NO